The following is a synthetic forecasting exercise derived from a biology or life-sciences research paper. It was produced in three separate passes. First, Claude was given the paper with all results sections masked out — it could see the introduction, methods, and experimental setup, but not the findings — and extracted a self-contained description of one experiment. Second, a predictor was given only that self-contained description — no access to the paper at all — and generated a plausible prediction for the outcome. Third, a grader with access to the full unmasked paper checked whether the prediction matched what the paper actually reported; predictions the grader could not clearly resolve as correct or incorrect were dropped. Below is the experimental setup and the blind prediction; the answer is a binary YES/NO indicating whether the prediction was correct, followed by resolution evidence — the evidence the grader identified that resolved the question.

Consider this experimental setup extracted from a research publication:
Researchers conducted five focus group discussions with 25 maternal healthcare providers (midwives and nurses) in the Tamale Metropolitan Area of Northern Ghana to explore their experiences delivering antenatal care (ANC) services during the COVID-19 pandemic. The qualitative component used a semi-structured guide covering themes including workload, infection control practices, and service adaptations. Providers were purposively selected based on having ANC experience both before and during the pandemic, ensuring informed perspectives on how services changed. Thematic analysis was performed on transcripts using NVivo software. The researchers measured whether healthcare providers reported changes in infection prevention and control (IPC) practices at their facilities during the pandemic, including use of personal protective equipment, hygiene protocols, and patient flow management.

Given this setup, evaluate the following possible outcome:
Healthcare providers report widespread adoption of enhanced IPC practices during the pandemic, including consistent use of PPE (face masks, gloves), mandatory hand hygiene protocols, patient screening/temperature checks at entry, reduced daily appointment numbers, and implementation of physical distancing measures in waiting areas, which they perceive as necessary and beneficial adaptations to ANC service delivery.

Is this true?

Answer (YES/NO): NO